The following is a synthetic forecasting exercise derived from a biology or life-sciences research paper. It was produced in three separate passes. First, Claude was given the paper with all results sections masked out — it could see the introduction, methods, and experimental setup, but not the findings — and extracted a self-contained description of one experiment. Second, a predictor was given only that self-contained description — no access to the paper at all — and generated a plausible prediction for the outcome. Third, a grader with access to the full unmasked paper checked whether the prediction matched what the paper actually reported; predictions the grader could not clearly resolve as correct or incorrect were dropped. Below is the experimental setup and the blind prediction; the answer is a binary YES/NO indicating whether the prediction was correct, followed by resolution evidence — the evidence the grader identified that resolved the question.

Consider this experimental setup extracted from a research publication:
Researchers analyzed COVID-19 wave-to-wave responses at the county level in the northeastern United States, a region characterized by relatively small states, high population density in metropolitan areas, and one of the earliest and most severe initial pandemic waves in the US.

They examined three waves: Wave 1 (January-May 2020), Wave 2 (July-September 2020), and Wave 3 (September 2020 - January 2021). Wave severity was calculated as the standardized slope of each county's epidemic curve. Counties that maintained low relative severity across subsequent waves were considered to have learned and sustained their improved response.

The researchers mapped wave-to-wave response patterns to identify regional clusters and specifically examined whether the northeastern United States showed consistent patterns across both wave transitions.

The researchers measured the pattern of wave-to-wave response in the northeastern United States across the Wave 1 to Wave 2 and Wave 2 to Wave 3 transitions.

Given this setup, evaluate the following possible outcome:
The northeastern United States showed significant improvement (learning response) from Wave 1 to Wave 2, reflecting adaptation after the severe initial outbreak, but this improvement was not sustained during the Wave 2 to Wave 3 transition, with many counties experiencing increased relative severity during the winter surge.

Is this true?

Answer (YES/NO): NO